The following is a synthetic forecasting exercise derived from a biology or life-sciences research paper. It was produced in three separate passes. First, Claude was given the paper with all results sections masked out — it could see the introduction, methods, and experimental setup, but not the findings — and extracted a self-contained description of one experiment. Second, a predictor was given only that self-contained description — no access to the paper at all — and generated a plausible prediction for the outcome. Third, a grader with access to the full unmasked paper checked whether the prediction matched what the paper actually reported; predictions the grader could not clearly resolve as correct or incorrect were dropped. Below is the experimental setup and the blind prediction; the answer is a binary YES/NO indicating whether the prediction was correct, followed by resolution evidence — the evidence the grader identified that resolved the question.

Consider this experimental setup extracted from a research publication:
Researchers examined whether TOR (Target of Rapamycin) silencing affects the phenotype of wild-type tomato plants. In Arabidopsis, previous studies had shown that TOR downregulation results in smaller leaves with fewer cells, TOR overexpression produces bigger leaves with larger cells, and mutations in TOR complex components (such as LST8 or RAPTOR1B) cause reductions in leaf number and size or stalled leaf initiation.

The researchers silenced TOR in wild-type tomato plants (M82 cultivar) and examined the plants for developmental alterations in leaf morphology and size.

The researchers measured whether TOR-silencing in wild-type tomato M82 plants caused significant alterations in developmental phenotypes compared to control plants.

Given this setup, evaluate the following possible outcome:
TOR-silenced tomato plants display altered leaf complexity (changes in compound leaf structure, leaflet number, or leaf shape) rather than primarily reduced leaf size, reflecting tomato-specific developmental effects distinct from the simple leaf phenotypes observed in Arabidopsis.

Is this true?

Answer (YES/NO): NO